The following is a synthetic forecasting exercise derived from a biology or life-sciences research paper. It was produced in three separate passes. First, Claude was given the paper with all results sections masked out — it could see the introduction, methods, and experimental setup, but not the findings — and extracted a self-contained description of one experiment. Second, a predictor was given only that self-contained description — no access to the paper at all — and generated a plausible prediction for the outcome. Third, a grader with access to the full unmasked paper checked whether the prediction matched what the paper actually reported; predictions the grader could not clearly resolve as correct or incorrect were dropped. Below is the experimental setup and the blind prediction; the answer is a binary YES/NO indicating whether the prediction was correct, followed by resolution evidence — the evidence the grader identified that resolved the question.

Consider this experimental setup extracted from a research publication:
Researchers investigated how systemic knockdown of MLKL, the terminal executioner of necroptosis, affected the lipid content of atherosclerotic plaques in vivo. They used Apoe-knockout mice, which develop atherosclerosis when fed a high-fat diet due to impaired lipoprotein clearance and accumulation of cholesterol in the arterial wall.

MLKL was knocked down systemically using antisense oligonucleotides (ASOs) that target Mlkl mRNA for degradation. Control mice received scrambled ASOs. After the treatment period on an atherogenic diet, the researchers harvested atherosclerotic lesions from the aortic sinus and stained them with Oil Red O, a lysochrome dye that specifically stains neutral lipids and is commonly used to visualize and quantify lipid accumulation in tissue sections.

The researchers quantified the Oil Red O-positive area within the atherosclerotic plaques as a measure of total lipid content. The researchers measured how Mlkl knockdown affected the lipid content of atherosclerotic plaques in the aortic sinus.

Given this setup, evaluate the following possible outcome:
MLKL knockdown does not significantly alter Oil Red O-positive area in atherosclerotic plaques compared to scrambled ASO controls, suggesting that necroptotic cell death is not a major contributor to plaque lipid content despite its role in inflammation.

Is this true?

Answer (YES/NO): NO